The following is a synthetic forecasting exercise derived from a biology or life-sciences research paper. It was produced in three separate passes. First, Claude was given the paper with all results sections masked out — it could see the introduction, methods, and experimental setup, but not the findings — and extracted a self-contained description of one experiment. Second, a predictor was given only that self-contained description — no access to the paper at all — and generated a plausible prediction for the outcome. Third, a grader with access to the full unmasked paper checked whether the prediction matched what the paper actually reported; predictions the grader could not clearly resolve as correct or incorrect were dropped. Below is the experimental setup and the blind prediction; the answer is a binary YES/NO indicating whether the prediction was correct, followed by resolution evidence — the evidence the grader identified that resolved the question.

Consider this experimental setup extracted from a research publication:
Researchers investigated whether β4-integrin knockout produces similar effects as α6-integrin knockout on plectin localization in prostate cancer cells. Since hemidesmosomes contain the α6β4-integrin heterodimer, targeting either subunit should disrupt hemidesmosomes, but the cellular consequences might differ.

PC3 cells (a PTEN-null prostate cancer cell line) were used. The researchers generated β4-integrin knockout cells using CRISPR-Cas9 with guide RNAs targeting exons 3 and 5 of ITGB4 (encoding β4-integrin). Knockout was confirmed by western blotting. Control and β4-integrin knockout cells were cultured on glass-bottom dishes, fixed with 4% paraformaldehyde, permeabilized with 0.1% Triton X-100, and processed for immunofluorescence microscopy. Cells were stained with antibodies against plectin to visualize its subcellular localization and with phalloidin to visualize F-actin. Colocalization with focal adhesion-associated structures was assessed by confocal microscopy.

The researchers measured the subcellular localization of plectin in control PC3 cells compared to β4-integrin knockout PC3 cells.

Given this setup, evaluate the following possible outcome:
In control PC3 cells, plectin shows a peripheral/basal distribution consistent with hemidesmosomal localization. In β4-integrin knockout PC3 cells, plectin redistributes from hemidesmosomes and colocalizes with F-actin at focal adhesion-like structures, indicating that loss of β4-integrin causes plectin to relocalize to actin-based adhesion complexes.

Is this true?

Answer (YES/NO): YES